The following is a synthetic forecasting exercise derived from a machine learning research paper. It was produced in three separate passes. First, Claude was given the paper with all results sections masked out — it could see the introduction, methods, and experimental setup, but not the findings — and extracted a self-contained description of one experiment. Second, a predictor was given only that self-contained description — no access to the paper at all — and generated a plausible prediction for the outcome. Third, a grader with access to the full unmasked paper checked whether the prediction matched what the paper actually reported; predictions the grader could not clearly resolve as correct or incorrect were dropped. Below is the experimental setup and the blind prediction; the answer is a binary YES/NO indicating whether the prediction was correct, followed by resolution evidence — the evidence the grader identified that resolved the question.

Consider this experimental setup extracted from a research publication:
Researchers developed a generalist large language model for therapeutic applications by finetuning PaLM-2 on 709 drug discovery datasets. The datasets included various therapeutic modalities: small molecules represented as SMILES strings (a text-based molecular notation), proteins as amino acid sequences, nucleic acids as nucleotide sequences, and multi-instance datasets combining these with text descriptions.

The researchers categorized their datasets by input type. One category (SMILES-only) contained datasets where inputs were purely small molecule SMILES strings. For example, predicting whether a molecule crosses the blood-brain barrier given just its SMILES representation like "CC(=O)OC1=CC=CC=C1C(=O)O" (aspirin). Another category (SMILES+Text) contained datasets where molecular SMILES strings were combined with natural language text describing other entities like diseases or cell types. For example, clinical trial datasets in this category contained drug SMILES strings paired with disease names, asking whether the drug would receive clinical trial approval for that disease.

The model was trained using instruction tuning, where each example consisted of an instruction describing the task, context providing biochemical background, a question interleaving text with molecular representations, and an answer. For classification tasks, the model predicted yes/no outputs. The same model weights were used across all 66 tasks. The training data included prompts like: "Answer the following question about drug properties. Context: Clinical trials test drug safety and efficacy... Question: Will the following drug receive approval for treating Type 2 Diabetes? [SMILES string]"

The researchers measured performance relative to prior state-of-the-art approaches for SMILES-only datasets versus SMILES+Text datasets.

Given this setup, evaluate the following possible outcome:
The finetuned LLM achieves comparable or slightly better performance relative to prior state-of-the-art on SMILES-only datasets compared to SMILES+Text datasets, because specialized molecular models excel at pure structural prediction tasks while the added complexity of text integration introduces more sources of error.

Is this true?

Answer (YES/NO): NO